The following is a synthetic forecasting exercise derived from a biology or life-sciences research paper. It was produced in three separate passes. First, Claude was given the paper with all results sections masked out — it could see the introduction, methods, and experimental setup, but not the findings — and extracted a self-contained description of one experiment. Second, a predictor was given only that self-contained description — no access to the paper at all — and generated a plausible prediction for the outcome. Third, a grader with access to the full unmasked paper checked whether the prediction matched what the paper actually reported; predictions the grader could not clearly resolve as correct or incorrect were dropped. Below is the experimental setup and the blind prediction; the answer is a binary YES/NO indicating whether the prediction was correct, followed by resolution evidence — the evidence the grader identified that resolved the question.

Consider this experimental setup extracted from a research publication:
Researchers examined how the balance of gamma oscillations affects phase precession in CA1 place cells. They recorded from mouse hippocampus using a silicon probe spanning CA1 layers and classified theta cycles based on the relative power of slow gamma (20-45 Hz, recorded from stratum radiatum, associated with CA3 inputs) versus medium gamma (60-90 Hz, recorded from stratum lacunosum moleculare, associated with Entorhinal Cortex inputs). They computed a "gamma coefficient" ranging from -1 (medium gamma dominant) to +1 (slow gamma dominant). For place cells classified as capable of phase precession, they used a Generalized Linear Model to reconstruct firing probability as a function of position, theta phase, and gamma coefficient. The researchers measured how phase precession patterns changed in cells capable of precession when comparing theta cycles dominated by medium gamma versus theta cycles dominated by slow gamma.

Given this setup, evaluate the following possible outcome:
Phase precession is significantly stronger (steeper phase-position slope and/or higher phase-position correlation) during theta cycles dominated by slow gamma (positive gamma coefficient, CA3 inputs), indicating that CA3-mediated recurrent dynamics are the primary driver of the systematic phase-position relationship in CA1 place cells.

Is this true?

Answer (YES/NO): NO